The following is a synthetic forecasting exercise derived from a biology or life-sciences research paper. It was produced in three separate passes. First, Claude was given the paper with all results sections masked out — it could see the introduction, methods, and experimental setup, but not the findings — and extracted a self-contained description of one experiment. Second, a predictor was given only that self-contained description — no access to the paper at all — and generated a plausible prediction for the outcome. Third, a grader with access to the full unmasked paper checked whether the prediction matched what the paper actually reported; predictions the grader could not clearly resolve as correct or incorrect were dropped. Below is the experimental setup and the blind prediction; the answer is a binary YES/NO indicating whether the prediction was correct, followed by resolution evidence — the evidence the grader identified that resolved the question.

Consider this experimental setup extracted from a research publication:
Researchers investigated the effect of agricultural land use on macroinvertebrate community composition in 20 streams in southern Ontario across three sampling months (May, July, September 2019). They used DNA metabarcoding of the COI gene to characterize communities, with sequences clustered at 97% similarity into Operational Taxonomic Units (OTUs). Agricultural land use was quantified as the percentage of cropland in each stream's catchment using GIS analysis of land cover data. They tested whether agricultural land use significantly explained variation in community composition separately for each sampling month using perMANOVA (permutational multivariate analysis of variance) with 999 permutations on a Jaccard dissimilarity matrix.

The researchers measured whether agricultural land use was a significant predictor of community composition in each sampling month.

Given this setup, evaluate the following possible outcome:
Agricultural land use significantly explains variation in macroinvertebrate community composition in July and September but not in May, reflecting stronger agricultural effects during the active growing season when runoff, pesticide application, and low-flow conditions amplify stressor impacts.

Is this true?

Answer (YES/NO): NO